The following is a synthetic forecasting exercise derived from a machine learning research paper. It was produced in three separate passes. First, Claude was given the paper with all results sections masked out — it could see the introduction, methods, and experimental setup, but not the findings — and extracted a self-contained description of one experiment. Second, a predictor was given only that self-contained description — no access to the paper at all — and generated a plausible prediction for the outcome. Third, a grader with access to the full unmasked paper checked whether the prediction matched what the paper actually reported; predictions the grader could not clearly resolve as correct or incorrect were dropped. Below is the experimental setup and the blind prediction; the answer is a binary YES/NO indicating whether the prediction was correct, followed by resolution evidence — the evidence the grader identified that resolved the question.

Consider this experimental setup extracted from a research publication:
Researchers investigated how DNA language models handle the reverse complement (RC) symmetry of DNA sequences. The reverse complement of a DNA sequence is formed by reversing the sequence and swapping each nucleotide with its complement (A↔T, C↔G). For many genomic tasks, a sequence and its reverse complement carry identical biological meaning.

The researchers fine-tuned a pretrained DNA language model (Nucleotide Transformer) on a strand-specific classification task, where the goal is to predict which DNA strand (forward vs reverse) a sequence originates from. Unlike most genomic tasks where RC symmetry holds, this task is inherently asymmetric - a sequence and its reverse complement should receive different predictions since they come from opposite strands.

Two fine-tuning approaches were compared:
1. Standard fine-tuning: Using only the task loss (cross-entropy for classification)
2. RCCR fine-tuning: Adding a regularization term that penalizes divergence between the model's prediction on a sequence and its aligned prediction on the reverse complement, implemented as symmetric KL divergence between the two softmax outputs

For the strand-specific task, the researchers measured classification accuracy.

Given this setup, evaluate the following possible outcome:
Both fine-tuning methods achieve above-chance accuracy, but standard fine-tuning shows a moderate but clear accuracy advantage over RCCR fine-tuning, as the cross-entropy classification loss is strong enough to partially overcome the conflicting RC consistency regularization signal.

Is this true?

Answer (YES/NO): YES